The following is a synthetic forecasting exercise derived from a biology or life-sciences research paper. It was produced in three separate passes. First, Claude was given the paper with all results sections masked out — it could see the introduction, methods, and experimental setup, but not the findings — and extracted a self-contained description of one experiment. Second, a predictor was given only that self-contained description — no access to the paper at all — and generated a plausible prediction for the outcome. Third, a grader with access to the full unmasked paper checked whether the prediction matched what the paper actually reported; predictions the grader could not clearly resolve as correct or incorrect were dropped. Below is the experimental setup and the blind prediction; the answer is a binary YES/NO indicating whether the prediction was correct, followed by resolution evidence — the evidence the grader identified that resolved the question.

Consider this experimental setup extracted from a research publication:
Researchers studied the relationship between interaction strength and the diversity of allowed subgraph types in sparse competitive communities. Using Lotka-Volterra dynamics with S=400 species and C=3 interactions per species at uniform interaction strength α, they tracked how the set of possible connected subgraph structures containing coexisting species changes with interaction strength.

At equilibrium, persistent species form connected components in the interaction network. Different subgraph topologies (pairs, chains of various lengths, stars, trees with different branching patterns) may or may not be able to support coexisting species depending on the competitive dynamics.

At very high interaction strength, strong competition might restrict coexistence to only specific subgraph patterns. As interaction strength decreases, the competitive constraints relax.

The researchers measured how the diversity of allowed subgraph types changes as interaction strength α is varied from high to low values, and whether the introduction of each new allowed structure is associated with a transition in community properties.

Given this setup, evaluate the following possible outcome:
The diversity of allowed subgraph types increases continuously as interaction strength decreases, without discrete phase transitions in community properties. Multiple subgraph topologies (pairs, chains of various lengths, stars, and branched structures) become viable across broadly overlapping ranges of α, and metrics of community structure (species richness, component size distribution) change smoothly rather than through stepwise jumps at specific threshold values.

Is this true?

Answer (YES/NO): NO